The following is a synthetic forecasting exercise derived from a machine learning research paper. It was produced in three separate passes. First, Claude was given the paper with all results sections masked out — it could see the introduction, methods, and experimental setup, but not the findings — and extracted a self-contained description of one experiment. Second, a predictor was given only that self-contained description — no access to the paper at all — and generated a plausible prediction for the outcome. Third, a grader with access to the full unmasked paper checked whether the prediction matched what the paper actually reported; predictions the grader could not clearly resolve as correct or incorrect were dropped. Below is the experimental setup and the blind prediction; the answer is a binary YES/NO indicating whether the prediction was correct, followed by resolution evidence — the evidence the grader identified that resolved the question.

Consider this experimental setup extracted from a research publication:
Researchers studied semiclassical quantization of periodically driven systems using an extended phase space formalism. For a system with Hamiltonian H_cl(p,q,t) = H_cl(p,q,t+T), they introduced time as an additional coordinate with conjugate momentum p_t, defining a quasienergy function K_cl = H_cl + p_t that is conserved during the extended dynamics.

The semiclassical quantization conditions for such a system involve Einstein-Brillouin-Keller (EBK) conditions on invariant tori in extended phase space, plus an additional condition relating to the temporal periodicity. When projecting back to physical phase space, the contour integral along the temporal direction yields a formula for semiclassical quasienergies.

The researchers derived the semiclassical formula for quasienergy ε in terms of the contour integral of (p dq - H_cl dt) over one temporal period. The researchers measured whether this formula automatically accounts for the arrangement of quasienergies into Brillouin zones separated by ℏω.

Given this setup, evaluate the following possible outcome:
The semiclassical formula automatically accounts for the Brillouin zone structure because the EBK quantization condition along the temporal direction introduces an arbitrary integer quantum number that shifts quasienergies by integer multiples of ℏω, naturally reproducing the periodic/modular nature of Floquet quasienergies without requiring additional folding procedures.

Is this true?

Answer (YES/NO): YES